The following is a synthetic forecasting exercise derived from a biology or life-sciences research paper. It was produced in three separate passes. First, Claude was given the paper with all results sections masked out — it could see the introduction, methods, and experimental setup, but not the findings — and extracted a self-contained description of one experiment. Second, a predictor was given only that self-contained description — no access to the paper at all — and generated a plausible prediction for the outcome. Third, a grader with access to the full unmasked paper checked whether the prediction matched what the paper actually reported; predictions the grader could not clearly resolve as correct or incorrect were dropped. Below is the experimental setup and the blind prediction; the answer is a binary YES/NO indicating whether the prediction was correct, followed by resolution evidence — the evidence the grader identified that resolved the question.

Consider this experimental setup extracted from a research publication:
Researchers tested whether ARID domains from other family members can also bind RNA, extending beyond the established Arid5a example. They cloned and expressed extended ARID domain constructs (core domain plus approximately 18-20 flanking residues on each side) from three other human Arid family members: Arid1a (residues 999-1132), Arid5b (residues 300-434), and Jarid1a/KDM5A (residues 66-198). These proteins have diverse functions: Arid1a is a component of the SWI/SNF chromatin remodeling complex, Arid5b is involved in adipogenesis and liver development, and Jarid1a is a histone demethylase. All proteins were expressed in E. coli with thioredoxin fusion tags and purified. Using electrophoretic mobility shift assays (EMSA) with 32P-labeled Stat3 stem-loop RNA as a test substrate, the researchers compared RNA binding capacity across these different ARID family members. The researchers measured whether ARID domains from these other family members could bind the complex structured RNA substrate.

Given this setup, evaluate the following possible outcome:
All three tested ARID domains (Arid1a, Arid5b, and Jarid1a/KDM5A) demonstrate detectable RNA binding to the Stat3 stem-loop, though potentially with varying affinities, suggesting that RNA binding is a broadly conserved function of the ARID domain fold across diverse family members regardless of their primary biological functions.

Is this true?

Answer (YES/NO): YES